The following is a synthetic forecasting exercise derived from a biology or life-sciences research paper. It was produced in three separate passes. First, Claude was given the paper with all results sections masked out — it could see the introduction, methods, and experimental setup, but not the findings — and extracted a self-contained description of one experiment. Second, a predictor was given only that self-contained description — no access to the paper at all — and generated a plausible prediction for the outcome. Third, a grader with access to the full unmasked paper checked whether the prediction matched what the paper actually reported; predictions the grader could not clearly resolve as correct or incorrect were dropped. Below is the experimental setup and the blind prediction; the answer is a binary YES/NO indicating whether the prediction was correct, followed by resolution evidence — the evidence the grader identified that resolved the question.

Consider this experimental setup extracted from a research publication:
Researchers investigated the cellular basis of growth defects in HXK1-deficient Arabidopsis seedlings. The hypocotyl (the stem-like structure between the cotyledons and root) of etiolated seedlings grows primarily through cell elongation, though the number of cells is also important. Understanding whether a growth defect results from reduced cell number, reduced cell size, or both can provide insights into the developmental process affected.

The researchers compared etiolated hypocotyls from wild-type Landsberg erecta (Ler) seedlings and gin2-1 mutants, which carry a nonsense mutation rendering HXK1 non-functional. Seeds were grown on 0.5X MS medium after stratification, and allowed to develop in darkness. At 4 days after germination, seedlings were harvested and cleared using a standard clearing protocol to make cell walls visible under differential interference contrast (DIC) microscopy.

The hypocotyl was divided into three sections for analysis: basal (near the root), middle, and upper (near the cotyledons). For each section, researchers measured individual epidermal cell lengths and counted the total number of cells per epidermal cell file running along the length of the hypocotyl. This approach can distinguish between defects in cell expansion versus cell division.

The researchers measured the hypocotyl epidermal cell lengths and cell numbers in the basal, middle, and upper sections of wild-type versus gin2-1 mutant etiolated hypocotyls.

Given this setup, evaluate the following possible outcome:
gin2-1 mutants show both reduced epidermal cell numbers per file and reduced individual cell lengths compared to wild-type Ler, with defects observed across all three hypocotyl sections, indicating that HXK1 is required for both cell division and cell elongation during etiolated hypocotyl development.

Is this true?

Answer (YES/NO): NO